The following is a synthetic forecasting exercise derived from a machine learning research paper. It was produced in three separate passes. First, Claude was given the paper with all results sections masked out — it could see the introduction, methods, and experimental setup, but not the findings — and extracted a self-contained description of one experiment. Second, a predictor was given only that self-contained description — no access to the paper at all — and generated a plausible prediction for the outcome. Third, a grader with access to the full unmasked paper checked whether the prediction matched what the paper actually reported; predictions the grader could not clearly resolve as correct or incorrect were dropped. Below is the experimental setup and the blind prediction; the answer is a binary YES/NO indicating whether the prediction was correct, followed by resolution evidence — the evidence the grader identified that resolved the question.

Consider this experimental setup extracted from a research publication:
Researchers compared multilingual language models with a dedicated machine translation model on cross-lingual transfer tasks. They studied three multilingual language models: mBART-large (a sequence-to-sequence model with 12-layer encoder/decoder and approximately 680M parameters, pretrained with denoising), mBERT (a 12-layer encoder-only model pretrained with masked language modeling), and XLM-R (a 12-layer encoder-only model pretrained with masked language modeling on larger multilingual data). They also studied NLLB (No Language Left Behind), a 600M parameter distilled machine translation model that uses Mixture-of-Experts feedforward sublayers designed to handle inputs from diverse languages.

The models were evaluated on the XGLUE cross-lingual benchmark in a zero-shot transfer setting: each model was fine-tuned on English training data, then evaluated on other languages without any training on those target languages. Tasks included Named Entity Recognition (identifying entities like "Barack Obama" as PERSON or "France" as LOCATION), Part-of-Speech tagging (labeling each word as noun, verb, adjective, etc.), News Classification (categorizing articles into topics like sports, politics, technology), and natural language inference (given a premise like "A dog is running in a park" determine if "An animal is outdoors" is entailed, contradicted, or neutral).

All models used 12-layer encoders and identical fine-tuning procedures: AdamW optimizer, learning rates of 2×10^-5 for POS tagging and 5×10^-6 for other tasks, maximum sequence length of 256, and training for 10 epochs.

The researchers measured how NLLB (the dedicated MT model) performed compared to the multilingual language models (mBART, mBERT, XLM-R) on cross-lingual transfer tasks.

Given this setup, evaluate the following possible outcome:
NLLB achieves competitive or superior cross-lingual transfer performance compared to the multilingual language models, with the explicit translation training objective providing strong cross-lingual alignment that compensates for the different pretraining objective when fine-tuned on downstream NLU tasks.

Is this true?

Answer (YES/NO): NO